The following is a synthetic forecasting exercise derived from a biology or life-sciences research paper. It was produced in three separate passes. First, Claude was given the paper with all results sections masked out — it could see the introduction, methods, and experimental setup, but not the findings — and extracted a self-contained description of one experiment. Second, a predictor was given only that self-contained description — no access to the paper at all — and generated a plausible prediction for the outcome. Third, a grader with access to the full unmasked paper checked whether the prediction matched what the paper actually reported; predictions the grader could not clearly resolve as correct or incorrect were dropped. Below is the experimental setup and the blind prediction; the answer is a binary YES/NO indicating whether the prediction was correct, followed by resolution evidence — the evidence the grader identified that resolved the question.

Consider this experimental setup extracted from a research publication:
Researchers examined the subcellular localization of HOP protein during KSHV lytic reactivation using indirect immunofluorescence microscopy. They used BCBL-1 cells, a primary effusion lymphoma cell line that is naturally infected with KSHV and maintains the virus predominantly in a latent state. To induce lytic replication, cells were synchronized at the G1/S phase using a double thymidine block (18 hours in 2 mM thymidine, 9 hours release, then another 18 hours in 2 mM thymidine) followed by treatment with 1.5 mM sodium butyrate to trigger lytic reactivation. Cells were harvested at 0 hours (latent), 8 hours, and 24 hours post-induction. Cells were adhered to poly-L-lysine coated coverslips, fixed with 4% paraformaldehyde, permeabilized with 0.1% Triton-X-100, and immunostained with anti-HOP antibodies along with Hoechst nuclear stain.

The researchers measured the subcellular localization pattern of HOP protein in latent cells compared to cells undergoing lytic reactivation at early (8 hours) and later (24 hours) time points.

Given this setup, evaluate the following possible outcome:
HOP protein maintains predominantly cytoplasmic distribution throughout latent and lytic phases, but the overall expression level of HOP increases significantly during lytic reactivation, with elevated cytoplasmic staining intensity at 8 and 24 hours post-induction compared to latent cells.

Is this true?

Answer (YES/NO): NO